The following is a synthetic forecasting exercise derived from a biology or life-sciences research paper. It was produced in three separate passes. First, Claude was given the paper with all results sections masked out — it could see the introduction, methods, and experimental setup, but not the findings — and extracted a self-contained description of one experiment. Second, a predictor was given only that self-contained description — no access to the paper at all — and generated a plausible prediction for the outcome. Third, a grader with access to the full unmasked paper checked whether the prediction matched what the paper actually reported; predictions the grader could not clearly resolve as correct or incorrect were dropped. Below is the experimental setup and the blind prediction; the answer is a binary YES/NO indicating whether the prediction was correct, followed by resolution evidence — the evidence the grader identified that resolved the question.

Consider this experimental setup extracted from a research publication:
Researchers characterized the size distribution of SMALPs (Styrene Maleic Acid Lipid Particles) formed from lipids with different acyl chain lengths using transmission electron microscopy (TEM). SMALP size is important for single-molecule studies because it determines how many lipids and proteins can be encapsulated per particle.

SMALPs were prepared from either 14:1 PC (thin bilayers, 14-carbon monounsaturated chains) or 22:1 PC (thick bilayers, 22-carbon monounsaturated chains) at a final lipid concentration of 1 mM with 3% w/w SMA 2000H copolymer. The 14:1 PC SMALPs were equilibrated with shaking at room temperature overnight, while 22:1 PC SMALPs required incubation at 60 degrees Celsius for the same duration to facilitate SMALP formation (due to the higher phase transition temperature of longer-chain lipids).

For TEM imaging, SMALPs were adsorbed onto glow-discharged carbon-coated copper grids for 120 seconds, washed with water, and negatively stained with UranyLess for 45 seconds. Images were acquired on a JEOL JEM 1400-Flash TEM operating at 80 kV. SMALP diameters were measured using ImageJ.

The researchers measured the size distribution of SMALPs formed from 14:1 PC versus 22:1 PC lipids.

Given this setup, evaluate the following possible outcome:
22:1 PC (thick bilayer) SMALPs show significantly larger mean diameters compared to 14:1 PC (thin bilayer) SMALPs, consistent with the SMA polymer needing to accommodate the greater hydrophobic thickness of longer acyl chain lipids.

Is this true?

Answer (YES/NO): NO